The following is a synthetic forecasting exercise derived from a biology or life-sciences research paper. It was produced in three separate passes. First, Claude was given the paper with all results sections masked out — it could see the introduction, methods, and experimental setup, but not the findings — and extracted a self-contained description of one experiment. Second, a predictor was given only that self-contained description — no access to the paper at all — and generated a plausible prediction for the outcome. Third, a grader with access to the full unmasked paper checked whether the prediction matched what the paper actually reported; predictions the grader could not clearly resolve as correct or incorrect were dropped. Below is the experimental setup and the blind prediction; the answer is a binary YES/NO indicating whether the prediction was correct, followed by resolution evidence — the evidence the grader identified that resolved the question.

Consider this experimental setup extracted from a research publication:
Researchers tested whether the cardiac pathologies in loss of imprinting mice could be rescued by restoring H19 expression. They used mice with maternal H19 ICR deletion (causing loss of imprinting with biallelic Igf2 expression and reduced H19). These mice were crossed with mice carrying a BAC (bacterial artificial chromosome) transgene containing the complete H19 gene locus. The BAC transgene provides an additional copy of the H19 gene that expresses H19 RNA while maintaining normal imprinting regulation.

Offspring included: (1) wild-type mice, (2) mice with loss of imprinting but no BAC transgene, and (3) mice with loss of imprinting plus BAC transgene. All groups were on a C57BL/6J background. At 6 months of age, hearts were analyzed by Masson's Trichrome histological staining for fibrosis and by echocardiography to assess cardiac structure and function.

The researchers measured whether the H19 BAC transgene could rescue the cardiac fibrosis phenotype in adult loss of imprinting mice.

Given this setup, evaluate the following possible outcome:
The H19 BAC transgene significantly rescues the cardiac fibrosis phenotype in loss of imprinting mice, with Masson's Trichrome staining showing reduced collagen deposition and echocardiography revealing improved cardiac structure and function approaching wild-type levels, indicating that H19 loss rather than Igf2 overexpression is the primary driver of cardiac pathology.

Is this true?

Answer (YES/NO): NO